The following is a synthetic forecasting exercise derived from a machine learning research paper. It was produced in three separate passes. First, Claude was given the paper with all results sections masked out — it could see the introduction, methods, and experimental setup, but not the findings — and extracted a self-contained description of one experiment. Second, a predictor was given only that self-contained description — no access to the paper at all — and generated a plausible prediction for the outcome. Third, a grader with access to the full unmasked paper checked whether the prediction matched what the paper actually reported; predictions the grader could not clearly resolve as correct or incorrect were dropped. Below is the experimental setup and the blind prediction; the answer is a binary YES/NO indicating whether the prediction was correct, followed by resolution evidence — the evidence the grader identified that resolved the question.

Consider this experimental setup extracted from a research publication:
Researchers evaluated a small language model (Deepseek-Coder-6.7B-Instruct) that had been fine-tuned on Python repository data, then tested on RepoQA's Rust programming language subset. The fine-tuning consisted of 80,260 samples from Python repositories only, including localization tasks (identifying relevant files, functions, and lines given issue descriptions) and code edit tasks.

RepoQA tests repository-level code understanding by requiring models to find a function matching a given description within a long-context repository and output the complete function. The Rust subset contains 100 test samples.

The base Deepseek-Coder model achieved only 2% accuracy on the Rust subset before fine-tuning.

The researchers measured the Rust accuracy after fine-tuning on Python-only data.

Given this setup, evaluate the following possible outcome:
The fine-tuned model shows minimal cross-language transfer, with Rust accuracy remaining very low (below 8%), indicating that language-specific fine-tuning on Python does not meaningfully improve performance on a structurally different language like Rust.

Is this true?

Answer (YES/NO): NO